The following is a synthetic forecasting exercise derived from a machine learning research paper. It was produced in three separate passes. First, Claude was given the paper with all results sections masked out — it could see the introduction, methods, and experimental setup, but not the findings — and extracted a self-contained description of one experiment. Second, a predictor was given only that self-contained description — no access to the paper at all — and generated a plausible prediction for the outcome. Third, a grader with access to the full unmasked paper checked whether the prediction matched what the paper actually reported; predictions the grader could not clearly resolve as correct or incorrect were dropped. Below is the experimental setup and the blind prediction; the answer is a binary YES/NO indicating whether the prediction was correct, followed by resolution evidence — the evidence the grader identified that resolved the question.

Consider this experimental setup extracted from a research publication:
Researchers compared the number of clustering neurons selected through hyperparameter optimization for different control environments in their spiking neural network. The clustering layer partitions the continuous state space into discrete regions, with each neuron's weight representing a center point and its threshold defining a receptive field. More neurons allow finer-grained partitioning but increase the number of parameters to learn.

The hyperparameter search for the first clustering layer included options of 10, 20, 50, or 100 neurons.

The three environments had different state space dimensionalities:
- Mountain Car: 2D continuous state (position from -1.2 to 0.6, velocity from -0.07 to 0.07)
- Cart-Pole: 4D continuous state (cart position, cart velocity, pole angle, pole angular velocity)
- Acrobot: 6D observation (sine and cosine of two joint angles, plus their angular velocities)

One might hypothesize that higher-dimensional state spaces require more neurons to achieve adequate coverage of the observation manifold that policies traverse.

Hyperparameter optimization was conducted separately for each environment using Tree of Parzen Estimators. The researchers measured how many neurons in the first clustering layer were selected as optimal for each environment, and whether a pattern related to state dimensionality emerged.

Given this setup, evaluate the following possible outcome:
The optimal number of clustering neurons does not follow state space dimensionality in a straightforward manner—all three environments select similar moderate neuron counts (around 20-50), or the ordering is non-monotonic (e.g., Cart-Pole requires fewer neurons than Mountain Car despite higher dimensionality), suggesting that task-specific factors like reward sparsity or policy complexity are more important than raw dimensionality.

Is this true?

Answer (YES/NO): NO